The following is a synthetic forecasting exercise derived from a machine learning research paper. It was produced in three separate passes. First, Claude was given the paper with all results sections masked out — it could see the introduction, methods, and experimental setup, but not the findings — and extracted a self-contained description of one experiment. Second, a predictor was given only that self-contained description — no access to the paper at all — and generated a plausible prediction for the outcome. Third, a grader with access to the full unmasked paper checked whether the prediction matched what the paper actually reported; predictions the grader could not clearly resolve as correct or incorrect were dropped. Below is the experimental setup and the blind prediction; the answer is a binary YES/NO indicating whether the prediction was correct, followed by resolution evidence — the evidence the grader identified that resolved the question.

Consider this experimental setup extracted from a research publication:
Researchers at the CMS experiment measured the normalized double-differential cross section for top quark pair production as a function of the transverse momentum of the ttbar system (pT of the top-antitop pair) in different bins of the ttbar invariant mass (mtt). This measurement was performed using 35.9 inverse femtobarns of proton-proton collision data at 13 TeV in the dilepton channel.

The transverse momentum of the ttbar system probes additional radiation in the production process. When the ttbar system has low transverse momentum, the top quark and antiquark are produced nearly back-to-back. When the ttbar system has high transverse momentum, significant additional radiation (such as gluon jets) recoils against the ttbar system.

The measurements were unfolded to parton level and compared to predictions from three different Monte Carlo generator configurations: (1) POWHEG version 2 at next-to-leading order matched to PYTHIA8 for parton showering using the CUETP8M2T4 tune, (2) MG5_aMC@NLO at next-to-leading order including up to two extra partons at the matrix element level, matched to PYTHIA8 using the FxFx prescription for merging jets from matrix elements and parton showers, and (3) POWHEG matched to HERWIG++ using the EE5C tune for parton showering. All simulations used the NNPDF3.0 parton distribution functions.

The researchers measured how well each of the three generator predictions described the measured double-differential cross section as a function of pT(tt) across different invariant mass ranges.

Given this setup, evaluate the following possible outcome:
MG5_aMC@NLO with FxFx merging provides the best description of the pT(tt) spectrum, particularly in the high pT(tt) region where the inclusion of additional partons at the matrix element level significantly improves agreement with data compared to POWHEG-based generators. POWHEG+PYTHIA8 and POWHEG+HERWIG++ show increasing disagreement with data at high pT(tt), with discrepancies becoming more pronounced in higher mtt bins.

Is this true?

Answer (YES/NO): NO